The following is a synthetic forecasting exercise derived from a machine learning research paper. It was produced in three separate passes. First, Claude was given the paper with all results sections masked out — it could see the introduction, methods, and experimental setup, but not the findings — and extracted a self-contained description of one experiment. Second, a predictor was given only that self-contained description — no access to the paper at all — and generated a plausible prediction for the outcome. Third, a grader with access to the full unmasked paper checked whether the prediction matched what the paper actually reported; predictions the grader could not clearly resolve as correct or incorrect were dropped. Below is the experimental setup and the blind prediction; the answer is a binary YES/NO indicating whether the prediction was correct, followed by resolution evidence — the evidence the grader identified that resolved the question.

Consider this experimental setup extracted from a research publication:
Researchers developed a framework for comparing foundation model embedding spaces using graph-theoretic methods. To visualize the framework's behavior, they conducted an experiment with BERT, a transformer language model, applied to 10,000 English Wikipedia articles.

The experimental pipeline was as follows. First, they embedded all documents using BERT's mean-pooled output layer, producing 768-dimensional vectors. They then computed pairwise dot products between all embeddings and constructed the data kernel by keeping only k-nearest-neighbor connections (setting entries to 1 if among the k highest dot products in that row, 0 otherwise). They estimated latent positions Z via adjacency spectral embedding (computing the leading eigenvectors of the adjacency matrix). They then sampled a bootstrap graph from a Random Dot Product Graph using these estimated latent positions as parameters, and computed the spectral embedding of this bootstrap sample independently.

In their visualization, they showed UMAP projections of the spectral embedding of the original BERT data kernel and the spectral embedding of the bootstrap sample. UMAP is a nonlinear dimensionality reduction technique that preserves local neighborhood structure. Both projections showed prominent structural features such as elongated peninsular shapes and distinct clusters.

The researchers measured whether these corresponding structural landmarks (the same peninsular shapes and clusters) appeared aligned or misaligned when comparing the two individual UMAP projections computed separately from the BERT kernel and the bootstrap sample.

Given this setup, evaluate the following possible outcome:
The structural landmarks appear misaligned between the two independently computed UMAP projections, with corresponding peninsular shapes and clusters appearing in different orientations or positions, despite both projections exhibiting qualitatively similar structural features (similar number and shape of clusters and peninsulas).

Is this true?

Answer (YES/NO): YES